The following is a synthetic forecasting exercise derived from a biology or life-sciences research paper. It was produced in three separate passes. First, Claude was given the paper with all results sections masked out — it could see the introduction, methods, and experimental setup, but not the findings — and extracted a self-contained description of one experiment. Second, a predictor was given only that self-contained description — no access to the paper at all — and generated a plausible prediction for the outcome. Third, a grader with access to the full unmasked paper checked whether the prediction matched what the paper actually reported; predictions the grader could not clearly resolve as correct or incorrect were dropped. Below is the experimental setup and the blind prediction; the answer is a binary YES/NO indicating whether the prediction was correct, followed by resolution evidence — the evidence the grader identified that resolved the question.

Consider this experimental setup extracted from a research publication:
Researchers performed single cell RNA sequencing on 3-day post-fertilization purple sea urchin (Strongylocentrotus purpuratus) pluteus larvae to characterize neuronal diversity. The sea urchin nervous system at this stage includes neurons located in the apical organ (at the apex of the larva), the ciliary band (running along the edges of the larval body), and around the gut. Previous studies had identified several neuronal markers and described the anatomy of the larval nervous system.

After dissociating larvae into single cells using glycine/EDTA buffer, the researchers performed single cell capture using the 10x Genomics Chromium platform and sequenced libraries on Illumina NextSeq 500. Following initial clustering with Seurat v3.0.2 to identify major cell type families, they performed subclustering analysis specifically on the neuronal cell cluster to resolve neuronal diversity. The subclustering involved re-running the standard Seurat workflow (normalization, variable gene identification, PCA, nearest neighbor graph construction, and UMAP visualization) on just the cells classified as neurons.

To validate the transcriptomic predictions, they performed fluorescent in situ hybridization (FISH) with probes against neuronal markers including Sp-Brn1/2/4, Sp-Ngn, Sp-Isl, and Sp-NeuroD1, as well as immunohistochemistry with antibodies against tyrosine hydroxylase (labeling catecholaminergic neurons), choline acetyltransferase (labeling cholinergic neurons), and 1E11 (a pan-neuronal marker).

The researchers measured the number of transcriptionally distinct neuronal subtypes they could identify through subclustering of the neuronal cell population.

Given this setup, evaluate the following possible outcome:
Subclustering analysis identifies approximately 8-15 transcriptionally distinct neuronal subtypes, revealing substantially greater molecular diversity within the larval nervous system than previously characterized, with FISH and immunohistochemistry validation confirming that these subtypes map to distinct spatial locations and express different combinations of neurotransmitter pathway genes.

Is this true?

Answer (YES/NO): YES